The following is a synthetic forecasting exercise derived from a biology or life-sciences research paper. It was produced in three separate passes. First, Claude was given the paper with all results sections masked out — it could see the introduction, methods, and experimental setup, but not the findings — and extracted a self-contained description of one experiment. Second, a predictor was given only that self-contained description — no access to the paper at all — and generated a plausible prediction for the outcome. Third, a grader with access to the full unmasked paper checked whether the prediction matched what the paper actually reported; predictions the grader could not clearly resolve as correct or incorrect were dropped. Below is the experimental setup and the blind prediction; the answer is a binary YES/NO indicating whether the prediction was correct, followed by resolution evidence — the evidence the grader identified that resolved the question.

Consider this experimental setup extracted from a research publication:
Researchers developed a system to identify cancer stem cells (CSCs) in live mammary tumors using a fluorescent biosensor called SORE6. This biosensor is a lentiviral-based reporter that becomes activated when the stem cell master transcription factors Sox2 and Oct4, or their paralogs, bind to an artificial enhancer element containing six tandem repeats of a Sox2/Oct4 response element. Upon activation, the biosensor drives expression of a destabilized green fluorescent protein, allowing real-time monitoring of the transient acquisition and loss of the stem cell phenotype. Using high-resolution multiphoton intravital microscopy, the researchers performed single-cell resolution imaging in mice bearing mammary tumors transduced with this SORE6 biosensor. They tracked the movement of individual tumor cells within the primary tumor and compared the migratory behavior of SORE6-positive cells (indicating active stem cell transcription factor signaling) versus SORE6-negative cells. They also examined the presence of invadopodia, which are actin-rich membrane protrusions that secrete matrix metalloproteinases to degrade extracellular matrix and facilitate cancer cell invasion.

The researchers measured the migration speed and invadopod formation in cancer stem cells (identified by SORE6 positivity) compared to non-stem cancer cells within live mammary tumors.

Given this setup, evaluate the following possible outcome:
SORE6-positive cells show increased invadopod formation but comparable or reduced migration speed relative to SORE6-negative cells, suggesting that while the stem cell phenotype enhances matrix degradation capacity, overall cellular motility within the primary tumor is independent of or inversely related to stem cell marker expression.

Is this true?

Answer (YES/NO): YES